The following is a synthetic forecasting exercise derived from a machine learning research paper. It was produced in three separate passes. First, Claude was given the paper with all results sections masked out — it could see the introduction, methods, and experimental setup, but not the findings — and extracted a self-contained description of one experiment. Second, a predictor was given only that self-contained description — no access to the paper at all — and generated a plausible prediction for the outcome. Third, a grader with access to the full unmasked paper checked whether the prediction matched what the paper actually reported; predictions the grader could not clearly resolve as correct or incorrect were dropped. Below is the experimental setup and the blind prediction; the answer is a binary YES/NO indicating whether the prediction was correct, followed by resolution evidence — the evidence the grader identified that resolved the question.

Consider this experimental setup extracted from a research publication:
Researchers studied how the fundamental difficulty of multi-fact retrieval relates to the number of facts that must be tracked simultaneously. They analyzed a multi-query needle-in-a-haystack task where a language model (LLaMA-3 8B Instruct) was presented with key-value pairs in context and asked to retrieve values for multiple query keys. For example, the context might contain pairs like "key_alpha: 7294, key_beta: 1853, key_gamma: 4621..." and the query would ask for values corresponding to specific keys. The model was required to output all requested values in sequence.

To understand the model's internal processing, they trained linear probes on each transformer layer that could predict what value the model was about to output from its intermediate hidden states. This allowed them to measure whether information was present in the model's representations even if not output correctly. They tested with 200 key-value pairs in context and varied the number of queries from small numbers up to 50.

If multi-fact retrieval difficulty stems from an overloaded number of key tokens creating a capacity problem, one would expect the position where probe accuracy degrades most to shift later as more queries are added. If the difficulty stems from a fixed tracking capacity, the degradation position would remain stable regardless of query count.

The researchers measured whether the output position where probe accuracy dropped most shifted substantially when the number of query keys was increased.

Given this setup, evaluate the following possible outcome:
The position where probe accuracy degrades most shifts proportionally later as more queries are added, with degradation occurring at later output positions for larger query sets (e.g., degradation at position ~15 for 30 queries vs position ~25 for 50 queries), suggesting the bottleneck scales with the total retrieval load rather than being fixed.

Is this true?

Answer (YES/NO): NO